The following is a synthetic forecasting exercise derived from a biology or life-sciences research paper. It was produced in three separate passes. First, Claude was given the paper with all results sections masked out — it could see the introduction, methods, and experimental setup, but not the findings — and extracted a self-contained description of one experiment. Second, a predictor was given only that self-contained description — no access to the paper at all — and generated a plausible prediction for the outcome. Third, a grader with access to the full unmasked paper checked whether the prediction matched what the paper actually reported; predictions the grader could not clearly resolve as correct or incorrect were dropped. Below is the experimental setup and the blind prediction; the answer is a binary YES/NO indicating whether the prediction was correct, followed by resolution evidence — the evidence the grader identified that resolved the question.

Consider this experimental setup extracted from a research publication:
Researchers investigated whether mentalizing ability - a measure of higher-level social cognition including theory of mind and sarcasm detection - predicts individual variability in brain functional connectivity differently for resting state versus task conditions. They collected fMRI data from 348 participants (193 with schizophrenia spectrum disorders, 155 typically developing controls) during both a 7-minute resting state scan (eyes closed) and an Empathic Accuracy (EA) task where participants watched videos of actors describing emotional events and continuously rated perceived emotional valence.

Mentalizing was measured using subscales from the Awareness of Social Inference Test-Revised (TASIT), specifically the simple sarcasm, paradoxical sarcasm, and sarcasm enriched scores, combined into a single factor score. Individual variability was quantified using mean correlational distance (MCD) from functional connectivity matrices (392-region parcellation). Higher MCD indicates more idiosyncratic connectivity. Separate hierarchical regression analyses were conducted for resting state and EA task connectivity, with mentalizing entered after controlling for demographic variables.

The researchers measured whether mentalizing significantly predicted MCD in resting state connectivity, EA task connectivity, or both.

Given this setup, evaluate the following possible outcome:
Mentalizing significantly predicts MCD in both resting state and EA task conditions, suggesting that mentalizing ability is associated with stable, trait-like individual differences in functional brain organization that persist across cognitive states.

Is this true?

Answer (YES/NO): YES